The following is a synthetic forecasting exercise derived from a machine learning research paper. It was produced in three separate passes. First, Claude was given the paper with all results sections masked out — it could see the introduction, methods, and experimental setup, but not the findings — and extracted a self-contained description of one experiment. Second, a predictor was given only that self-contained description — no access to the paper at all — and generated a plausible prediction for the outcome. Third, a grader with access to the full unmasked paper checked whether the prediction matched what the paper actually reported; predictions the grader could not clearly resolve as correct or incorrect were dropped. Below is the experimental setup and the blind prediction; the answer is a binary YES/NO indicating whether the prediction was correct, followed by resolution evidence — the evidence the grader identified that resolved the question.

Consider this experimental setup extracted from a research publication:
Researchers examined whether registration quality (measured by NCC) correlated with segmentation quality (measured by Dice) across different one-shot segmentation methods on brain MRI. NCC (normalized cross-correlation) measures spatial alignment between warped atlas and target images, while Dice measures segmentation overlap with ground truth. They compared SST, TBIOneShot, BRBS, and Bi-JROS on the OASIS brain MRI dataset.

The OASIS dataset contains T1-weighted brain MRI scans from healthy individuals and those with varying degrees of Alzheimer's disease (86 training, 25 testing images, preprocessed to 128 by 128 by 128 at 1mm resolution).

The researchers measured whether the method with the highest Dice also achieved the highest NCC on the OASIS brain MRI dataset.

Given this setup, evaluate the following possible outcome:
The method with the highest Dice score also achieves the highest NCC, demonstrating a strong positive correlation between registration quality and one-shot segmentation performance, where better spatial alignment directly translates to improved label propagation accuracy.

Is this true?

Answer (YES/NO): NO